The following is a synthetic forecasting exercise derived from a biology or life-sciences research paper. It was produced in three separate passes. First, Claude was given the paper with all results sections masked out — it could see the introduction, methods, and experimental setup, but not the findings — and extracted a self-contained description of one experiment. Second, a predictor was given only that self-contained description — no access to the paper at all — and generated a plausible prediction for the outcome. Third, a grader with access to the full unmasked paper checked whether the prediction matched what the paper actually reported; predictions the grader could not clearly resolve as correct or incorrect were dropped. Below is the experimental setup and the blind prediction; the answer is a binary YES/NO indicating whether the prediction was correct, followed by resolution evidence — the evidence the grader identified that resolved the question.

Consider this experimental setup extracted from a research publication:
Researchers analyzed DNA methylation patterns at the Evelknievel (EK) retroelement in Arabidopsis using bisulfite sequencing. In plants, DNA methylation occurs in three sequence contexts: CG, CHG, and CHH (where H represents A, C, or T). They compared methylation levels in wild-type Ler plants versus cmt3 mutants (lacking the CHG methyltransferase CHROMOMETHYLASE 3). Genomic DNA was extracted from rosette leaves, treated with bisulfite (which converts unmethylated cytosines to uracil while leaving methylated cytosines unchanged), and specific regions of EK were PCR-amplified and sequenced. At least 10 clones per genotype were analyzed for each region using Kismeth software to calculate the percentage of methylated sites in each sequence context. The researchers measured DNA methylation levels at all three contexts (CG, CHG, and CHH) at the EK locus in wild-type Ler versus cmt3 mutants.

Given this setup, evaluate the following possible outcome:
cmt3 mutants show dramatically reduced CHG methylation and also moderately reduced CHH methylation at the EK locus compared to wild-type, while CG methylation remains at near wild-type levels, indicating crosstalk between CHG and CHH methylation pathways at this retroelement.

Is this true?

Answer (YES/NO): NO